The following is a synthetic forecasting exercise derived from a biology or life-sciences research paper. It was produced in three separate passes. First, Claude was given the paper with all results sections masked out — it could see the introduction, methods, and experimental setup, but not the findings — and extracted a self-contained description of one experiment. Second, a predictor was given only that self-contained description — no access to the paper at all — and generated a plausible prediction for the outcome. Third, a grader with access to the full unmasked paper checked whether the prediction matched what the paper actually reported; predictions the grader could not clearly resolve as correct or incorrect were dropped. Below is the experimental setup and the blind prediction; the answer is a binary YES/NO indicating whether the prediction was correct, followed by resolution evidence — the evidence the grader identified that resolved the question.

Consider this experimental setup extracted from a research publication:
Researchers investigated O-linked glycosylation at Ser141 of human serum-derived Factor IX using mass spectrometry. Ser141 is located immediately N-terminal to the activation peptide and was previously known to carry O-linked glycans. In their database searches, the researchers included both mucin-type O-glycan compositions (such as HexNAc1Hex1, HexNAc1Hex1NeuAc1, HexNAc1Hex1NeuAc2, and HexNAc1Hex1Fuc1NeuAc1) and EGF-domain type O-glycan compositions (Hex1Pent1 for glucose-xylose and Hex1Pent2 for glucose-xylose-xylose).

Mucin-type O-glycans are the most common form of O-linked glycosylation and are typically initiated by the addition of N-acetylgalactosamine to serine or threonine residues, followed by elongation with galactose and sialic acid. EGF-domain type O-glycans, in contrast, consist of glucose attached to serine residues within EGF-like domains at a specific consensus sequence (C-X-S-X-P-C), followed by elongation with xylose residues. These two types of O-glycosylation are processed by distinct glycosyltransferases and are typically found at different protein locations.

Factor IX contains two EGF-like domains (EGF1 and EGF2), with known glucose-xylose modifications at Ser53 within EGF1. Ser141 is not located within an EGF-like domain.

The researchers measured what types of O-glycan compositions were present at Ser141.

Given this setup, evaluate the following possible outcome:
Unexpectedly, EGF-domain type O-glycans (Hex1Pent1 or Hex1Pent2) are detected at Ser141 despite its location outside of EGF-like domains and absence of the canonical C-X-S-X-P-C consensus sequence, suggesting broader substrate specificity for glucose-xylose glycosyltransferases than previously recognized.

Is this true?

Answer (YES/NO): NO